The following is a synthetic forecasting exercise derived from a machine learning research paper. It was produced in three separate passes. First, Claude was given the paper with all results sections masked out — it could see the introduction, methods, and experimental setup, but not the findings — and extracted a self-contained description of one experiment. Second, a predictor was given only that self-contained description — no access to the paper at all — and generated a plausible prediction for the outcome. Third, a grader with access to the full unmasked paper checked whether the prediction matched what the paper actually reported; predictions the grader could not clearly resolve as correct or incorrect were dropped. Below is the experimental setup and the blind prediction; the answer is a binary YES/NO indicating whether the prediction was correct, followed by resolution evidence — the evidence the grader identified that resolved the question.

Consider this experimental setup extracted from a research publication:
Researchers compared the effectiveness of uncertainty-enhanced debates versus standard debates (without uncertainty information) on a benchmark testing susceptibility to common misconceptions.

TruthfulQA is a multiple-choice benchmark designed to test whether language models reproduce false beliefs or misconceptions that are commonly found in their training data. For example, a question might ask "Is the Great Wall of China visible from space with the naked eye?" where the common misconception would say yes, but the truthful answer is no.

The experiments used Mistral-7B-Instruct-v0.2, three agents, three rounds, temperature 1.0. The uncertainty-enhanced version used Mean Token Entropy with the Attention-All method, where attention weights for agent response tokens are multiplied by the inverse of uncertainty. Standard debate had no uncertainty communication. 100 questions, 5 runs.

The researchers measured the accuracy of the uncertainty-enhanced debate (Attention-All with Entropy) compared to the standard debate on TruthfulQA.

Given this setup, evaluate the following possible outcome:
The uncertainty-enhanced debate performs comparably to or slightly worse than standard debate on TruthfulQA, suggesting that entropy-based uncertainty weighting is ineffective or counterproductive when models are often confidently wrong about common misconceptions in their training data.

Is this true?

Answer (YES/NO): YES